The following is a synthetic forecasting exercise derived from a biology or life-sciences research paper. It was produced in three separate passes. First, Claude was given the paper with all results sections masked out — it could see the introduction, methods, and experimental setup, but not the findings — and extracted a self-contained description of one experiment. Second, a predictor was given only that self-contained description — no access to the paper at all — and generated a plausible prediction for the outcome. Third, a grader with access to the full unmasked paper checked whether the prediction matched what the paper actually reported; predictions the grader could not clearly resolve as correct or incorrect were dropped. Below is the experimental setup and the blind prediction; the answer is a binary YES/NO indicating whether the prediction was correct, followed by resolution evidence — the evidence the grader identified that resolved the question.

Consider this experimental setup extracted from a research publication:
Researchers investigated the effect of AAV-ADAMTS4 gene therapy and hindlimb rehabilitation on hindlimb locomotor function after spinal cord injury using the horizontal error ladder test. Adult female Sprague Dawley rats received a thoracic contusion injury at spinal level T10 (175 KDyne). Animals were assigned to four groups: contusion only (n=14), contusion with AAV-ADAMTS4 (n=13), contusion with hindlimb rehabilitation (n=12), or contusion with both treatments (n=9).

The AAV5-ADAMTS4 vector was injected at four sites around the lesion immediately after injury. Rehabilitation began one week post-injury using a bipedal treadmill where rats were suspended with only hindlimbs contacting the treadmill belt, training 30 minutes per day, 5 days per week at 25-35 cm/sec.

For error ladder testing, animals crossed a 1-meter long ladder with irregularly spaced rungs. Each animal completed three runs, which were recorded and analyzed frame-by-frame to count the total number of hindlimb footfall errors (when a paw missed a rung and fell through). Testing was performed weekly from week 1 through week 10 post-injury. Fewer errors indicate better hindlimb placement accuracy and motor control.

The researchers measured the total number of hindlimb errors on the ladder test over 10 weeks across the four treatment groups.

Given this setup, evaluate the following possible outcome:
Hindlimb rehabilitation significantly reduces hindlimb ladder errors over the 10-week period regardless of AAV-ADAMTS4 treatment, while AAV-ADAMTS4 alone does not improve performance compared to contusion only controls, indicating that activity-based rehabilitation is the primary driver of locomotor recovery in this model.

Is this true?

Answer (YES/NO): NO